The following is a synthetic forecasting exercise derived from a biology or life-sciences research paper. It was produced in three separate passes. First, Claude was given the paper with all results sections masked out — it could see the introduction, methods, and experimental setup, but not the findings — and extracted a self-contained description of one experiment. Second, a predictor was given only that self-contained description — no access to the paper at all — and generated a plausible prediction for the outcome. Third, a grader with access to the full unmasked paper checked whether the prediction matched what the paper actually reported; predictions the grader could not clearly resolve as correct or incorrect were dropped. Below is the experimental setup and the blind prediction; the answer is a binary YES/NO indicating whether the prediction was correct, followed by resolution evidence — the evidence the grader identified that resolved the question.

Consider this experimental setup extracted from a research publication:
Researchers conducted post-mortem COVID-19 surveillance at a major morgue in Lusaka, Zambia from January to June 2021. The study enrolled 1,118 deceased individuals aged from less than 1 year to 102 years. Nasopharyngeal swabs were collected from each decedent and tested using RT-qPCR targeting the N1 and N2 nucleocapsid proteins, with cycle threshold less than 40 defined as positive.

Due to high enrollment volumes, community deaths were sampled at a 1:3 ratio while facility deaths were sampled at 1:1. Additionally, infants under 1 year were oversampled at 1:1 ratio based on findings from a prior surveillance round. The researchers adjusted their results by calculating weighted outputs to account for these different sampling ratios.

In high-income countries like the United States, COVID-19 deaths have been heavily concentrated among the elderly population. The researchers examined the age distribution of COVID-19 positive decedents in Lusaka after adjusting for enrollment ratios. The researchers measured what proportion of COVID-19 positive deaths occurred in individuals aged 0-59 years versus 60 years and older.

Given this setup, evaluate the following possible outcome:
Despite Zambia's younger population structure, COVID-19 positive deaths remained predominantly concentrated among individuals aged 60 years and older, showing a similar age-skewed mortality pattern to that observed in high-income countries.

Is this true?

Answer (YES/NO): NO